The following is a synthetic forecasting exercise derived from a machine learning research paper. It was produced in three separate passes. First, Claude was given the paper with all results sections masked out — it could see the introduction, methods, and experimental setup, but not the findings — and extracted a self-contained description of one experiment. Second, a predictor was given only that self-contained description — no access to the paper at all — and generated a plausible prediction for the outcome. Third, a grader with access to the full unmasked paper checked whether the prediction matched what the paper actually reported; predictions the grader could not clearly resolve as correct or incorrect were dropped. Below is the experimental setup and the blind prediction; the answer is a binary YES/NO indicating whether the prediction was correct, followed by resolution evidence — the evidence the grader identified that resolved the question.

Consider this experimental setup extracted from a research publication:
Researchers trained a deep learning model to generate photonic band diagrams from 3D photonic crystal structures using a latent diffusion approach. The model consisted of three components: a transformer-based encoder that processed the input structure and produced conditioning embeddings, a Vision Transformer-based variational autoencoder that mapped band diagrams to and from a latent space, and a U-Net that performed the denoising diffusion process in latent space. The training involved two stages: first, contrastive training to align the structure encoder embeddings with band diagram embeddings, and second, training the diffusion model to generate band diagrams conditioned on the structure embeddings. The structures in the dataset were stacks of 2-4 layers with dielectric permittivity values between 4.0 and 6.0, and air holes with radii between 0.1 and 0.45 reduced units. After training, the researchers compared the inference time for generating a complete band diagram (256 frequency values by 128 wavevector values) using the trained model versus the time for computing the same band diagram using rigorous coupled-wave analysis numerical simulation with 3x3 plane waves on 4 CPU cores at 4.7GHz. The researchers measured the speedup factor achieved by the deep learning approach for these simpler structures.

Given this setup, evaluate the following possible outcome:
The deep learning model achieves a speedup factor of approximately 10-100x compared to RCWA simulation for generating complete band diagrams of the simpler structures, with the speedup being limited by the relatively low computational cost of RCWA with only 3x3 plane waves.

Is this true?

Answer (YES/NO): YES